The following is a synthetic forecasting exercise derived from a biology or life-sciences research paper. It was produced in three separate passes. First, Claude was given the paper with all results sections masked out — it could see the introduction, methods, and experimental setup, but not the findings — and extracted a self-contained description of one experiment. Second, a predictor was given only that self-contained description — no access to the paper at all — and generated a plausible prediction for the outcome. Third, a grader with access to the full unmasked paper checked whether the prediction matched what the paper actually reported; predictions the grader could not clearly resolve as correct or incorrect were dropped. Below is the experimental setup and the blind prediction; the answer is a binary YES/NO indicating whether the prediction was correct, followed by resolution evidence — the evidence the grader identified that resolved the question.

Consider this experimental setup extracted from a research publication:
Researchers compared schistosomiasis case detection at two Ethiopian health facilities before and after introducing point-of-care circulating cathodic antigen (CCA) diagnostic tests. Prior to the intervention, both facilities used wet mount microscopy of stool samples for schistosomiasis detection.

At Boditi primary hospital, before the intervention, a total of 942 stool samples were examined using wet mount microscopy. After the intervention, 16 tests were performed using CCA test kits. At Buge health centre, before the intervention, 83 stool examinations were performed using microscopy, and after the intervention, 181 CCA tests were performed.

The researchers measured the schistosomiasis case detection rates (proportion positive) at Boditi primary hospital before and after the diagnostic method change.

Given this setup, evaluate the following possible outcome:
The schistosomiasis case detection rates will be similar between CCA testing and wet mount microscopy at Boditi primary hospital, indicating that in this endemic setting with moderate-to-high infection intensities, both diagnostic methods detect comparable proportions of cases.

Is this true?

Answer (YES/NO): NO